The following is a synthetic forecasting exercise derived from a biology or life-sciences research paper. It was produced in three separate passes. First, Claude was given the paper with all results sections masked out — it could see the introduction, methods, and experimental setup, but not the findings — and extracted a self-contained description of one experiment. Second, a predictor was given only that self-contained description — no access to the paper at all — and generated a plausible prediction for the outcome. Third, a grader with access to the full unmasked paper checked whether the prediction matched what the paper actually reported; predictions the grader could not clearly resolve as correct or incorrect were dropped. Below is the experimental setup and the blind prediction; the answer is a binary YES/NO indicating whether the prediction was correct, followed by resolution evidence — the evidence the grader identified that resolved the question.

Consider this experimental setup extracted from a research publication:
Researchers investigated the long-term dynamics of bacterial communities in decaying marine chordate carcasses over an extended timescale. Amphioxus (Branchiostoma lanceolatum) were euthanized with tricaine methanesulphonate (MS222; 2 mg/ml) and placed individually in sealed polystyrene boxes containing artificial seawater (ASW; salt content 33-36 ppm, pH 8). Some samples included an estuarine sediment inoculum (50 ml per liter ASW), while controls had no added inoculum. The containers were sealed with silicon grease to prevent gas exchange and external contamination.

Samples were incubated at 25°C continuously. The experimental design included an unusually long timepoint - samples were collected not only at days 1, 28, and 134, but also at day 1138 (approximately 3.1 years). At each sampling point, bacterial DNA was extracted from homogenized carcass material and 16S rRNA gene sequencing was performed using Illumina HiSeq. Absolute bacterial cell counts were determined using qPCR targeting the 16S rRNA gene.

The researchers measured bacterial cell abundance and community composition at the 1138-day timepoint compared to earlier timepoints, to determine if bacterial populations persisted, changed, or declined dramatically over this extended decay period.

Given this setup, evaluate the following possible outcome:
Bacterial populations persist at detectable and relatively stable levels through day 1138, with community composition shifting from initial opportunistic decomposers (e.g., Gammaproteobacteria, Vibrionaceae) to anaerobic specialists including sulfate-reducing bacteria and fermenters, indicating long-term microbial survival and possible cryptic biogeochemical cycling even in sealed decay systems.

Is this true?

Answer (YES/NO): NO